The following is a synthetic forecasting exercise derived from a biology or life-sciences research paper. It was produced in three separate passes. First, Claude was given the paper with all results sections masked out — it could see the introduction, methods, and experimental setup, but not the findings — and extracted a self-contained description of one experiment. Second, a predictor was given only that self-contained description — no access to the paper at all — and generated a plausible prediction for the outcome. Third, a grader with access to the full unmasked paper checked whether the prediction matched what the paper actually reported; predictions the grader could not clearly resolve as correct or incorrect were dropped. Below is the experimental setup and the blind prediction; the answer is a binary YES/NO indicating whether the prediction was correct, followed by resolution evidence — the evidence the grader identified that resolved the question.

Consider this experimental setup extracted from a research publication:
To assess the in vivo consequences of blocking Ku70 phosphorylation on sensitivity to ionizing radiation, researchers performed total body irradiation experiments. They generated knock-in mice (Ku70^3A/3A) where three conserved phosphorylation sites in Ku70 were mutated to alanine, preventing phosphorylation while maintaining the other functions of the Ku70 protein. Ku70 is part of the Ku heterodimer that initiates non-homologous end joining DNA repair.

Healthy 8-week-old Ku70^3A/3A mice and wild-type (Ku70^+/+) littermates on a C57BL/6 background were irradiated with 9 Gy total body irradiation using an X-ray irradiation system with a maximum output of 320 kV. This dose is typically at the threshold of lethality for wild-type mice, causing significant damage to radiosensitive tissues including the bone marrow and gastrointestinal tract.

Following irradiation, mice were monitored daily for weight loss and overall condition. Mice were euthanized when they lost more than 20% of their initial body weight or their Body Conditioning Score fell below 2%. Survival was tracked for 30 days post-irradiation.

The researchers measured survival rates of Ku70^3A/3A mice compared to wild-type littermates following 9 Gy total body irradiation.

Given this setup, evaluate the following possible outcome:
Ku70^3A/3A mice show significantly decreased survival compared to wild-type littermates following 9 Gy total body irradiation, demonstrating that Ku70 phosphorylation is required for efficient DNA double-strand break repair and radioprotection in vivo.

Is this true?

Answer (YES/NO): YES